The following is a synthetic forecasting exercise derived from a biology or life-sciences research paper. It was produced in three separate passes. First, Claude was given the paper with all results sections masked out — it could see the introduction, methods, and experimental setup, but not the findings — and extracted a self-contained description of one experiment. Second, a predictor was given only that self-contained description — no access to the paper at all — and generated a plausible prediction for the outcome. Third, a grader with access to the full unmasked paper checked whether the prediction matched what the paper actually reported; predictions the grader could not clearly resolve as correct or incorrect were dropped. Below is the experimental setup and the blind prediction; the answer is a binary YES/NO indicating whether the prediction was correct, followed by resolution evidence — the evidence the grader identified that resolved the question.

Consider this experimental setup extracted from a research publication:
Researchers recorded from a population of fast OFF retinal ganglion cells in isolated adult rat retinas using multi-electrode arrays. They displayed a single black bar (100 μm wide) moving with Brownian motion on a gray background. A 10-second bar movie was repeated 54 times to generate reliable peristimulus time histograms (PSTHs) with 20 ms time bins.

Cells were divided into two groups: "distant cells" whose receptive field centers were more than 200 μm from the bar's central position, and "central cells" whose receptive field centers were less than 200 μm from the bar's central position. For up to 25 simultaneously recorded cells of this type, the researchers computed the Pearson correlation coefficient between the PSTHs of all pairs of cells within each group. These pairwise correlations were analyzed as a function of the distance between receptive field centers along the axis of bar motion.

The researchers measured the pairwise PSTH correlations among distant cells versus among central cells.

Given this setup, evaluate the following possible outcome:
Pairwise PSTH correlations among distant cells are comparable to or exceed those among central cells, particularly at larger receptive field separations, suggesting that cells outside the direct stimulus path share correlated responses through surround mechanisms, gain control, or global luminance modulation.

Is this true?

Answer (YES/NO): YES